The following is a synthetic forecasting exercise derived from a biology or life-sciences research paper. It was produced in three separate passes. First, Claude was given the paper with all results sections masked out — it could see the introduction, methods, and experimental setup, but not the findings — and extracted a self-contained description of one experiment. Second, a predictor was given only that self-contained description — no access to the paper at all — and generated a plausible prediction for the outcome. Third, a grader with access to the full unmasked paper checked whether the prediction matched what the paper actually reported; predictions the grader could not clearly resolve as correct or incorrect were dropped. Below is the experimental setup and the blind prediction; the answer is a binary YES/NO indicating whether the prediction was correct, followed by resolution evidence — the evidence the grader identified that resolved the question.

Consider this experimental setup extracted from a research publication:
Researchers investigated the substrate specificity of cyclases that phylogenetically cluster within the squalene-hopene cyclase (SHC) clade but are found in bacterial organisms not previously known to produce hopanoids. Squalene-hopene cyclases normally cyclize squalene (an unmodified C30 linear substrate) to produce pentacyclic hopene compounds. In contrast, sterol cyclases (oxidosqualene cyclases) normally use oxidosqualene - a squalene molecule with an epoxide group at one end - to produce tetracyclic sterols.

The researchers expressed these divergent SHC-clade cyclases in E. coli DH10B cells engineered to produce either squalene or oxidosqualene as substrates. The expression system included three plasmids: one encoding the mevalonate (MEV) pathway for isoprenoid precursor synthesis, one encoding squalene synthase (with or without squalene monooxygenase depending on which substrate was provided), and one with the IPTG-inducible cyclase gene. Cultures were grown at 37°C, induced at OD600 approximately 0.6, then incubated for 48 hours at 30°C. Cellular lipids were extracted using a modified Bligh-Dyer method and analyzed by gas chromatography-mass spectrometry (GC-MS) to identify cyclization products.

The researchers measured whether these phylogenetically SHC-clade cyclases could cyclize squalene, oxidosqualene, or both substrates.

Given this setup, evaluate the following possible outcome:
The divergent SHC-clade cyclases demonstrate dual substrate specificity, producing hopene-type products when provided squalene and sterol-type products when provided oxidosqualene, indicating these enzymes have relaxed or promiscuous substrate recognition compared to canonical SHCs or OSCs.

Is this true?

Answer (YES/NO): NO